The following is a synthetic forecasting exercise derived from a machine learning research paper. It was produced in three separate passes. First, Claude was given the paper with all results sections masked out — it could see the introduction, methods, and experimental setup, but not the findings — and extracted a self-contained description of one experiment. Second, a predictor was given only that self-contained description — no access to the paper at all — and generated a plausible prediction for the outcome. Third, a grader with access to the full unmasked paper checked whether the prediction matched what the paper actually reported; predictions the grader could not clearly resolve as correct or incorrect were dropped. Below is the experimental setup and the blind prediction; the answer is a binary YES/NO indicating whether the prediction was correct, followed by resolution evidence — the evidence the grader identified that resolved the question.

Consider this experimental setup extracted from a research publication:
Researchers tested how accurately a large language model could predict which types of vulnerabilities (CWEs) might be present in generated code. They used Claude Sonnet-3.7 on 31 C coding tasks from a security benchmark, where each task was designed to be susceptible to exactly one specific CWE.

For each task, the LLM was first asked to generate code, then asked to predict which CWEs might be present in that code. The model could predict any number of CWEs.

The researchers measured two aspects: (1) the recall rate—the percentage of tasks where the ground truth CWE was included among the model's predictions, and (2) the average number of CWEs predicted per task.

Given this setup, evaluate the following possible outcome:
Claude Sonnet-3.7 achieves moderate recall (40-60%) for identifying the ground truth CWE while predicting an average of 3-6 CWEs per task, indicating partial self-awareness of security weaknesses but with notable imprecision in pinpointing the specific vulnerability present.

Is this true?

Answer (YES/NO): YES